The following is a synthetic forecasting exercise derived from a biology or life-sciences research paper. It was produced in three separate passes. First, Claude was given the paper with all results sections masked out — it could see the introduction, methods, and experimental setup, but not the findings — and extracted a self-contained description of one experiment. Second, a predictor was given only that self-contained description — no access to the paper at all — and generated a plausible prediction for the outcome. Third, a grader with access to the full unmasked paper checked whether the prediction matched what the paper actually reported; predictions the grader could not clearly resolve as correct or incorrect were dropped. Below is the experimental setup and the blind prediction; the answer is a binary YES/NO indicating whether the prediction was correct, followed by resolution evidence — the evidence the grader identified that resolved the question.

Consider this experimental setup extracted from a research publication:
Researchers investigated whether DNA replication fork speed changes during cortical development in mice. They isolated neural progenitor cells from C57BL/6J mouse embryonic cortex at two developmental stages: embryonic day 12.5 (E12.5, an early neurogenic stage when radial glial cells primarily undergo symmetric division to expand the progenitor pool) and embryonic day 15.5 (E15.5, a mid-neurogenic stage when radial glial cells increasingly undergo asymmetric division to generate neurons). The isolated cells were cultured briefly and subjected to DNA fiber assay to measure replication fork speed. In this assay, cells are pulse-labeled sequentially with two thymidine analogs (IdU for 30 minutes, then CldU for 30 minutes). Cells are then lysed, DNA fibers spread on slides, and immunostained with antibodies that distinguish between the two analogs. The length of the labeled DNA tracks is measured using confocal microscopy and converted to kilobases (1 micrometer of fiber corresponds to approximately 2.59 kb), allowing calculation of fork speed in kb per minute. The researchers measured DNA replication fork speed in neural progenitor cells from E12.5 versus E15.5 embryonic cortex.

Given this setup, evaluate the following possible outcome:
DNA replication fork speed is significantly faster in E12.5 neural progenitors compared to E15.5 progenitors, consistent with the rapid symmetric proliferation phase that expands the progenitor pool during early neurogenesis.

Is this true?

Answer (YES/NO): NO